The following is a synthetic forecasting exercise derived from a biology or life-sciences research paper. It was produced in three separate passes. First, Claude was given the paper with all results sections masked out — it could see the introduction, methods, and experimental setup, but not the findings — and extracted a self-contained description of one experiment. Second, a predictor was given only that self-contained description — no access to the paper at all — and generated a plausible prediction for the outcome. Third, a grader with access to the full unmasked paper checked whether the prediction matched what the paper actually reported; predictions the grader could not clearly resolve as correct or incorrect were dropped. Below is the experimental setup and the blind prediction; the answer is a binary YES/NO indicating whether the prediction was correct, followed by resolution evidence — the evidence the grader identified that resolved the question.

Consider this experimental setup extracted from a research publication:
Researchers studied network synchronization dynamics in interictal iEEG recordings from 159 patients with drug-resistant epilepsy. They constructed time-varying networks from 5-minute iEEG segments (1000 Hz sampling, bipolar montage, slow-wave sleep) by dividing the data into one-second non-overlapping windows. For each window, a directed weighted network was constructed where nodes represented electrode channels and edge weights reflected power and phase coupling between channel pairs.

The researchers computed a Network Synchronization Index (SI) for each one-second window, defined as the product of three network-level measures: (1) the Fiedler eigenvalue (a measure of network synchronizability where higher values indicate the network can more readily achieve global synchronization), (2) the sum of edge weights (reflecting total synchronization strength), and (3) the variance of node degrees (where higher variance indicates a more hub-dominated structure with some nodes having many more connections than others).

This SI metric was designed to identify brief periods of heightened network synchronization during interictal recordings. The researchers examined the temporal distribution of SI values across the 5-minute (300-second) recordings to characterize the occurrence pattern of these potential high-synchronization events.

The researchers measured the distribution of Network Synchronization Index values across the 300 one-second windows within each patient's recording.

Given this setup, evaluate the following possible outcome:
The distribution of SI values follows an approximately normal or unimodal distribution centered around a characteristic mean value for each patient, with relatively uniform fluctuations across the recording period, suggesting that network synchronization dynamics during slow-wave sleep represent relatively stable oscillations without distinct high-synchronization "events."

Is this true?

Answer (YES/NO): NO